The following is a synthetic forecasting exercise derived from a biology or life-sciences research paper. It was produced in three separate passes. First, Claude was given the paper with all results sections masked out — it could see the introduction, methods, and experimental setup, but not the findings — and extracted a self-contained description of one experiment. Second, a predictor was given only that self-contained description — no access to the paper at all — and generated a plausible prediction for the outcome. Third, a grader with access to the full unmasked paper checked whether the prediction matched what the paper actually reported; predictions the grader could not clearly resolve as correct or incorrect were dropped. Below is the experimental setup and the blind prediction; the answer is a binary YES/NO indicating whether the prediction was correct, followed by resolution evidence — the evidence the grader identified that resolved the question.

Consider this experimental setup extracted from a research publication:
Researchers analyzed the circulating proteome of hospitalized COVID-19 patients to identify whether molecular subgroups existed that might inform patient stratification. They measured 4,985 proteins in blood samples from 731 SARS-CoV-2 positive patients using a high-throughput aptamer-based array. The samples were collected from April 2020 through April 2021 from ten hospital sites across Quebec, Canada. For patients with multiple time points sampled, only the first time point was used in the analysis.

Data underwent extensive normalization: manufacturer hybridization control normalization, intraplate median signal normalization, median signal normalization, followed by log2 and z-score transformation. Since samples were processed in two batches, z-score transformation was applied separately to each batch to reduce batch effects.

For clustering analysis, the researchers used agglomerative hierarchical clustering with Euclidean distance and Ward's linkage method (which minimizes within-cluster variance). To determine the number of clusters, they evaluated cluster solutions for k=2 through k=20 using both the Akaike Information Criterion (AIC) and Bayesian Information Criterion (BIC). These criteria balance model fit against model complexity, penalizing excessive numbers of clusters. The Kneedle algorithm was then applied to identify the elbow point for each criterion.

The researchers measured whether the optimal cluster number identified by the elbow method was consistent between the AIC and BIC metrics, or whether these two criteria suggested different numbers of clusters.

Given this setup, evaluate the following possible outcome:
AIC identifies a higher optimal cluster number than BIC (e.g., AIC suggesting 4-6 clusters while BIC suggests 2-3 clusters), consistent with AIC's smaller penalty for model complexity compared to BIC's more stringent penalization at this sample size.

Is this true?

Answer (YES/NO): NO